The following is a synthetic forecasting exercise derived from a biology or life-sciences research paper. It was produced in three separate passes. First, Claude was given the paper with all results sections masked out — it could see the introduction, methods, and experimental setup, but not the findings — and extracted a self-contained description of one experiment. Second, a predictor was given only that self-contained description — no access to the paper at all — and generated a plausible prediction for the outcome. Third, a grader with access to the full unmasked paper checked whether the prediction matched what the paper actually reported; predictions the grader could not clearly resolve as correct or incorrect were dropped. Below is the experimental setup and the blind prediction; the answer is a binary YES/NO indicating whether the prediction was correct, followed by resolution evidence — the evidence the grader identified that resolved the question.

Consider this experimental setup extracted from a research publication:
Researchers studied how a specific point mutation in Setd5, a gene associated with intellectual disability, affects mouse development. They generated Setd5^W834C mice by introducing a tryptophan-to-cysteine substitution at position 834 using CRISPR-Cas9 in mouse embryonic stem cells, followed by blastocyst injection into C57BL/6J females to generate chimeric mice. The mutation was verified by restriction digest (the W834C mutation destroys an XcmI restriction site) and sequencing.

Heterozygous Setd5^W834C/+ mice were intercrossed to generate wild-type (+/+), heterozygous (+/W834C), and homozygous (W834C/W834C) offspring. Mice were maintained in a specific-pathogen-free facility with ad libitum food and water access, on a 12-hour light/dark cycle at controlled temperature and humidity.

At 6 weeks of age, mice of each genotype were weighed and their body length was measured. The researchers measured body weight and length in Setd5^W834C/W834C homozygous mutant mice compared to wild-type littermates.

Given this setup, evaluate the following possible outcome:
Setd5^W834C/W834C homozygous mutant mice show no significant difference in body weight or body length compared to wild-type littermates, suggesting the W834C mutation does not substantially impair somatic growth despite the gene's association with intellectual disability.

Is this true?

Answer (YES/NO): NO